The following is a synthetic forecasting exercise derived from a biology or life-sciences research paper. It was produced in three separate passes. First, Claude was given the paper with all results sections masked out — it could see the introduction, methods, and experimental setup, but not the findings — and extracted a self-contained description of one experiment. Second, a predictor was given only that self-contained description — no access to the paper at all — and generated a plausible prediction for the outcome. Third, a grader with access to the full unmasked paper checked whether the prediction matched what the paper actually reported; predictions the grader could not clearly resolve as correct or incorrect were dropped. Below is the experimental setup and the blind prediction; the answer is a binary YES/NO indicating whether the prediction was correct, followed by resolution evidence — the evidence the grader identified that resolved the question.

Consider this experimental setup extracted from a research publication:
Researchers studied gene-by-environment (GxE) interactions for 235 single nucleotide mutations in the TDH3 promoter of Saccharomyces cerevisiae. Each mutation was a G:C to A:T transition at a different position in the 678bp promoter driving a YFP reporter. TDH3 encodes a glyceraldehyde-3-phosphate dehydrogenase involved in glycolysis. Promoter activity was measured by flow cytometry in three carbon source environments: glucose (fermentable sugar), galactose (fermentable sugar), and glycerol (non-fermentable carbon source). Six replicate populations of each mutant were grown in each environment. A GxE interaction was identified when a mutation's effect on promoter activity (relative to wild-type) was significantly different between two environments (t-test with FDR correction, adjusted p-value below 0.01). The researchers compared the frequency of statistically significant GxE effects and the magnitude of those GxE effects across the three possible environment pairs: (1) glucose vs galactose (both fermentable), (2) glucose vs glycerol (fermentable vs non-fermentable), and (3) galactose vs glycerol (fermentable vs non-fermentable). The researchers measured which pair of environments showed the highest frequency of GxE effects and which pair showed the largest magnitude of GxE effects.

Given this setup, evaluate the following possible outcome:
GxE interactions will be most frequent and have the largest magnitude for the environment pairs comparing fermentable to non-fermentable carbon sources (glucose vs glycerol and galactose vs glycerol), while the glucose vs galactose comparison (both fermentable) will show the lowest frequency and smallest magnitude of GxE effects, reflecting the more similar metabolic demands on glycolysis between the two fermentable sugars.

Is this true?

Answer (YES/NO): NO